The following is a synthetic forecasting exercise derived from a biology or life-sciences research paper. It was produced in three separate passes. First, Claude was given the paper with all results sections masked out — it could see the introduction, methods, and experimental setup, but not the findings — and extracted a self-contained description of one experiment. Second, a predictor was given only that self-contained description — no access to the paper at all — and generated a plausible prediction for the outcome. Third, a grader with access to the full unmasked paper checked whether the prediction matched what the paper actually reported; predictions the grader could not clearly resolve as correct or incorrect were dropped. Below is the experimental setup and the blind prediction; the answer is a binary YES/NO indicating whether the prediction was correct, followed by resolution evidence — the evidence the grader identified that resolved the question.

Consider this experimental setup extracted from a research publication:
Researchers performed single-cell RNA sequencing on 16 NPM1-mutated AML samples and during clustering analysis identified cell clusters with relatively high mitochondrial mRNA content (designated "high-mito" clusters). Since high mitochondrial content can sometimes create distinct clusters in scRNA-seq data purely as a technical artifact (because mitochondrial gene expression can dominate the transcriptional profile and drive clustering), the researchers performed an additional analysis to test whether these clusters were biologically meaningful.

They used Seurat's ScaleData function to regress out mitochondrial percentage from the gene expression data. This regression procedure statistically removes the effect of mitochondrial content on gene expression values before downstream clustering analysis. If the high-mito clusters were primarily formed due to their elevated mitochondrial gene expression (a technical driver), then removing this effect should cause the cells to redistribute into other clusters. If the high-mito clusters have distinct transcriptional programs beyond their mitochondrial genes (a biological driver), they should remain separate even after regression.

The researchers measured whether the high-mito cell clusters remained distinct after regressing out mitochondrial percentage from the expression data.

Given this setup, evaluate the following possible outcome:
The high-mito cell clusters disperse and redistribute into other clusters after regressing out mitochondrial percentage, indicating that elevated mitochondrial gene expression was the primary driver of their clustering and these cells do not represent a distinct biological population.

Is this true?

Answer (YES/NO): NO